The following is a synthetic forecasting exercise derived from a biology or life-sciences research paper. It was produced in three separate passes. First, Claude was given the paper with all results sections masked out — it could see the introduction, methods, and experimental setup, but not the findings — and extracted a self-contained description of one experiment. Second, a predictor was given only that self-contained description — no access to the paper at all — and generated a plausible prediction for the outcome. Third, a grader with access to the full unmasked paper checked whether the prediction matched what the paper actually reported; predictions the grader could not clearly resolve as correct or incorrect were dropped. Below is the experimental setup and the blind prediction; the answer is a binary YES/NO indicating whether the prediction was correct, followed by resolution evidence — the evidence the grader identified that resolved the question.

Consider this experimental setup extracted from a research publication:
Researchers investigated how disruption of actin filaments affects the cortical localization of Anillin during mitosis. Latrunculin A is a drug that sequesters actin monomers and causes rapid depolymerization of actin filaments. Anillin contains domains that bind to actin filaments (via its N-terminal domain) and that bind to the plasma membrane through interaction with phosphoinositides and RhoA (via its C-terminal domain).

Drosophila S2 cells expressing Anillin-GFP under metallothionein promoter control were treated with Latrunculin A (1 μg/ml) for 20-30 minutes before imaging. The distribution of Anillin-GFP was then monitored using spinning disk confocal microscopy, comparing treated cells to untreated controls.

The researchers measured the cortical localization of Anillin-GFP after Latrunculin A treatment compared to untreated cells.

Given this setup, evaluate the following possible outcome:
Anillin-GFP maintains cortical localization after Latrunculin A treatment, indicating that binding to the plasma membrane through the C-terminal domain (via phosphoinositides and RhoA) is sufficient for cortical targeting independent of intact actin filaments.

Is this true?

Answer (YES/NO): YES